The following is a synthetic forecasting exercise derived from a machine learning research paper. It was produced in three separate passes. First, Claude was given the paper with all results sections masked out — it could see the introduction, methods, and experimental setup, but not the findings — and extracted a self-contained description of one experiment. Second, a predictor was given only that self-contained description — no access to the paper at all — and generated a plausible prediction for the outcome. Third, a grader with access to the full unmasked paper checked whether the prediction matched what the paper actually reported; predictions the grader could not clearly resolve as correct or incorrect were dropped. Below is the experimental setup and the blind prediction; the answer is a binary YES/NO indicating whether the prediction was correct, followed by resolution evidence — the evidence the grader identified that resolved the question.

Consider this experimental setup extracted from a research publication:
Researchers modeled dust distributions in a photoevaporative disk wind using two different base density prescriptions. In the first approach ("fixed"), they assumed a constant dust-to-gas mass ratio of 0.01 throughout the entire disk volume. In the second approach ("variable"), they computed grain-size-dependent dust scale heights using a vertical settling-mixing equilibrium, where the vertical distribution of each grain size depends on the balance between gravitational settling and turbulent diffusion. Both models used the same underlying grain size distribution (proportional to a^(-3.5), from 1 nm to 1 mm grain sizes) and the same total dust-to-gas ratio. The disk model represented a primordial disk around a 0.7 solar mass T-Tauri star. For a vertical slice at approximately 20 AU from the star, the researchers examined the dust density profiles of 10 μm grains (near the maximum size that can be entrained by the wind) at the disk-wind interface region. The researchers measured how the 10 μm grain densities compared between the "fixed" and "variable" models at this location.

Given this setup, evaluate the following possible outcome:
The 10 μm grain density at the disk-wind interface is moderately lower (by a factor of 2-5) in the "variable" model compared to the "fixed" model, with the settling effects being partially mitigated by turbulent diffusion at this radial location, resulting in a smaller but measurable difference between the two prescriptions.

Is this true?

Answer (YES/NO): NO